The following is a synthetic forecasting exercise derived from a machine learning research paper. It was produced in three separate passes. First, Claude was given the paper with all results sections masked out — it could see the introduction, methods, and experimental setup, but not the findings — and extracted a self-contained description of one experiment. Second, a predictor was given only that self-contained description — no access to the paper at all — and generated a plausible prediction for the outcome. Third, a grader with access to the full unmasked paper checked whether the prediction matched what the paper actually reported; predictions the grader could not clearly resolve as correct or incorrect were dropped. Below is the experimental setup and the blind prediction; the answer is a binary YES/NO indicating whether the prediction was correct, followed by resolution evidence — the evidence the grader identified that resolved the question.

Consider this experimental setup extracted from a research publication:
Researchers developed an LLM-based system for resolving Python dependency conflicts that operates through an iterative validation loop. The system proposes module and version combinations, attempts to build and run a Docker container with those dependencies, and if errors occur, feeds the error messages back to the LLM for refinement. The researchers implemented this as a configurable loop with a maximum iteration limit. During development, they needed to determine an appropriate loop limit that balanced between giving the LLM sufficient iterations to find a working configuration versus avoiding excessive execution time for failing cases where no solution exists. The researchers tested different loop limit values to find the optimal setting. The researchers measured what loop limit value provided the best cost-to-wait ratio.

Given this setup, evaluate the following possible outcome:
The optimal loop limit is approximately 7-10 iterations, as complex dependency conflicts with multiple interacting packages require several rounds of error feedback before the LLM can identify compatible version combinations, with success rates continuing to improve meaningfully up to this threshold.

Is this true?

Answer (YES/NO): YES